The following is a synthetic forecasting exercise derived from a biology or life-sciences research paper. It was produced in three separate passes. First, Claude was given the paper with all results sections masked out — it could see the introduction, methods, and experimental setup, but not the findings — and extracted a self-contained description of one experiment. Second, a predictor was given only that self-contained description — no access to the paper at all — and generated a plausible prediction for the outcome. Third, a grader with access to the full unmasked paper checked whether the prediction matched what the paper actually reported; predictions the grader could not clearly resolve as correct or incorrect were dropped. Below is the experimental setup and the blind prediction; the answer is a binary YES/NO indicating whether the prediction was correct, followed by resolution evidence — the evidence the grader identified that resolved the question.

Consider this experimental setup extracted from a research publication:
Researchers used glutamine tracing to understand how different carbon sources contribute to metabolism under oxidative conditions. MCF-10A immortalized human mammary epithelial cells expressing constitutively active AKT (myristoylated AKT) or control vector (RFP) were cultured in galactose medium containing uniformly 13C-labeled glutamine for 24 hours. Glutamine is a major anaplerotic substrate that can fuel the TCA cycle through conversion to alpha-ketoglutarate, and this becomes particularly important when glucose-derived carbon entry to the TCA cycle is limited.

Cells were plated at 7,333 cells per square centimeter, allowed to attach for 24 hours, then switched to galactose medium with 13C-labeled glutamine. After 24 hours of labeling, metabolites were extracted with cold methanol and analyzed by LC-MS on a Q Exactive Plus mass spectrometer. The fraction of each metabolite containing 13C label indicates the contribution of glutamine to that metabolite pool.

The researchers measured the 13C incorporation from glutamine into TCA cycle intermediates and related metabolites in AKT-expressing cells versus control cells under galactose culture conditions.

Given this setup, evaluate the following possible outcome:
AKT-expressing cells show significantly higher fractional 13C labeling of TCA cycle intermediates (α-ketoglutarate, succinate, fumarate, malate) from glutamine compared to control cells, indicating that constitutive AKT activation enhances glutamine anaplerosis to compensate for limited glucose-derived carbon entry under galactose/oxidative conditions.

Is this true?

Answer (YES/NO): NO